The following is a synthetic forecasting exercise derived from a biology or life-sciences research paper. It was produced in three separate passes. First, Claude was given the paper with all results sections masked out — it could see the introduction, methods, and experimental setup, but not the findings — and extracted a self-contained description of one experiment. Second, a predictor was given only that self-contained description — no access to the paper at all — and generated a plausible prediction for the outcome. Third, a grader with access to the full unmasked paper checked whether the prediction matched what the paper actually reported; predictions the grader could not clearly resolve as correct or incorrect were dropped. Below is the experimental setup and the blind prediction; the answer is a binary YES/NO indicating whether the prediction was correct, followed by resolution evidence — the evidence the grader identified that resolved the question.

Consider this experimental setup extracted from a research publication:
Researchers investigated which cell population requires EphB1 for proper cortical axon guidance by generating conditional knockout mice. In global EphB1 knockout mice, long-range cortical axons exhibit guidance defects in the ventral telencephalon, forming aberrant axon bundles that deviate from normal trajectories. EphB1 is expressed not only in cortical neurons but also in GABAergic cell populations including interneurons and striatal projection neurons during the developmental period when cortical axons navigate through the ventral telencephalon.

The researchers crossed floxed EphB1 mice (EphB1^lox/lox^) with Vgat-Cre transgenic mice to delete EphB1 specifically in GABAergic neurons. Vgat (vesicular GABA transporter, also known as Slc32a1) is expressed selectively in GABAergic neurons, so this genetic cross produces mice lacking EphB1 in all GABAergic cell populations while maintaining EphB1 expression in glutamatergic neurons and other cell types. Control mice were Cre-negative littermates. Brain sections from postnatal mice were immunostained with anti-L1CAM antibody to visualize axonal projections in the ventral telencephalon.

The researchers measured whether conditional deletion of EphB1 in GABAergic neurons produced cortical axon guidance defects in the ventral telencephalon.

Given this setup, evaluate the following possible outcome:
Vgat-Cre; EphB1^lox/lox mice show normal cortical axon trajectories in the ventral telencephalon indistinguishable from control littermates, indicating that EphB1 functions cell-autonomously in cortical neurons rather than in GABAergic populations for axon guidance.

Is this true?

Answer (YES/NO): NO